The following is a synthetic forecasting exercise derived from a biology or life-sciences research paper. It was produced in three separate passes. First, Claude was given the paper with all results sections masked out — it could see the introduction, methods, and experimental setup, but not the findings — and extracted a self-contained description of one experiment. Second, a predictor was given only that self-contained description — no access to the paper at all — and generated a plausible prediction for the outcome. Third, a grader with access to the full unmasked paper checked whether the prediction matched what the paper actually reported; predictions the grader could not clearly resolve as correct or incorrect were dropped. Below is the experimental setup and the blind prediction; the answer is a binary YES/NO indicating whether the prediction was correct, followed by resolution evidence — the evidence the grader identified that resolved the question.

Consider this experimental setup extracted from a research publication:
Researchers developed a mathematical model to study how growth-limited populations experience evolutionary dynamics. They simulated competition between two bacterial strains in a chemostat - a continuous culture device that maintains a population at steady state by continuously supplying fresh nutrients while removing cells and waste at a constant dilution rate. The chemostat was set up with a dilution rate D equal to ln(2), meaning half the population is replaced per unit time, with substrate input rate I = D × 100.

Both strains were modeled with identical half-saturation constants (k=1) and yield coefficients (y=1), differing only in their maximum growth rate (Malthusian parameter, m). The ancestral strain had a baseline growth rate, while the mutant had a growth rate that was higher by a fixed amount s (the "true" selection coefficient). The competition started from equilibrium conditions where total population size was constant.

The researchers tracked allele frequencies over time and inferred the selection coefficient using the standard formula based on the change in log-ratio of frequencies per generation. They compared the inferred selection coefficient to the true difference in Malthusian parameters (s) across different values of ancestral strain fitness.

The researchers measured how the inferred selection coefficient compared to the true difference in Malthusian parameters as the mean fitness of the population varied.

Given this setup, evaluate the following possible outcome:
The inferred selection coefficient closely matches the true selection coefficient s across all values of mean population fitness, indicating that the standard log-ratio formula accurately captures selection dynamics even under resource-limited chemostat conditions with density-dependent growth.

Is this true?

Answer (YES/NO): NO